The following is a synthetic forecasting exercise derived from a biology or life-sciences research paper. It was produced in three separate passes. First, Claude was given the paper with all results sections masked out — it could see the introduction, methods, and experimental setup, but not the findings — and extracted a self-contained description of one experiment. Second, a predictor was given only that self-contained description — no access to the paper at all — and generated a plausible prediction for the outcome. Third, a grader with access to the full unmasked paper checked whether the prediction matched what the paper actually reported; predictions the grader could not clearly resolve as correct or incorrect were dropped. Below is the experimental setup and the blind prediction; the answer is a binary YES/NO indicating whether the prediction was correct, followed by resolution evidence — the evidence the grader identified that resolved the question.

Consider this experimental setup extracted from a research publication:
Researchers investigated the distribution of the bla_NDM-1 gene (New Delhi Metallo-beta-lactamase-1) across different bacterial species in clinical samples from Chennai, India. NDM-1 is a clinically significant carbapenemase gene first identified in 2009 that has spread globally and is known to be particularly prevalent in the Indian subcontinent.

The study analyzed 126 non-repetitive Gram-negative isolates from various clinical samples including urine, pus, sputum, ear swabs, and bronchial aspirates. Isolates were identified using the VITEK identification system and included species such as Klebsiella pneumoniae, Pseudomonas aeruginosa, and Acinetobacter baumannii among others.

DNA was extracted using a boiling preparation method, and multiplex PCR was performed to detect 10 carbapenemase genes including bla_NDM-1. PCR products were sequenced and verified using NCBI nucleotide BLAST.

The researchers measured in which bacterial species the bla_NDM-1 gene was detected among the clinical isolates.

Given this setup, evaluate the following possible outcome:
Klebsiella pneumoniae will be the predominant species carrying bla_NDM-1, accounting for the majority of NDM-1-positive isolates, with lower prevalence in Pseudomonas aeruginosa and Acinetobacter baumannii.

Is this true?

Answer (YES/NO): NO